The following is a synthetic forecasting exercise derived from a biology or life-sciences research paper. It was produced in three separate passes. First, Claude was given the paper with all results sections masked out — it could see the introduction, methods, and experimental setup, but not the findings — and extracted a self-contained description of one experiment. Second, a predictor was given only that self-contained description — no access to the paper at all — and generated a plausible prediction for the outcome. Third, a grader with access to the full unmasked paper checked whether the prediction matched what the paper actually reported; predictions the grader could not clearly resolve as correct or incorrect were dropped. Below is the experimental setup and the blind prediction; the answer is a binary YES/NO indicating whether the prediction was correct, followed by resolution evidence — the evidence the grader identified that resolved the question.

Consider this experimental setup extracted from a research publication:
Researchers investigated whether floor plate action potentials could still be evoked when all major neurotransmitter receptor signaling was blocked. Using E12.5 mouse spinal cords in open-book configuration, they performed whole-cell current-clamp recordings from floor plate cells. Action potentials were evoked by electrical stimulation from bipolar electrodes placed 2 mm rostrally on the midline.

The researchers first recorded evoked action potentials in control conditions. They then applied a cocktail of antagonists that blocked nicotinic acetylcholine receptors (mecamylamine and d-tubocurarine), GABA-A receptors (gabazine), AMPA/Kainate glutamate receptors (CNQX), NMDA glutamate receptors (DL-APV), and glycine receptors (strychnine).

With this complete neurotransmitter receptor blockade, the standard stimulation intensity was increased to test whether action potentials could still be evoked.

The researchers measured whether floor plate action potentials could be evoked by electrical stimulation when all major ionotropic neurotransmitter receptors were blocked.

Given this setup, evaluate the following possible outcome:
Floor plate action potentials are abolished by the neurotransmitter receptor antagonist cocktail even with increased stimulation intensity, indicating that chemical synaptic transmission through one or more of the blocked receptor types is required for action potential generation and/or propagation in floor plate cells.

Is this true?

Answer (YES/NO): NO